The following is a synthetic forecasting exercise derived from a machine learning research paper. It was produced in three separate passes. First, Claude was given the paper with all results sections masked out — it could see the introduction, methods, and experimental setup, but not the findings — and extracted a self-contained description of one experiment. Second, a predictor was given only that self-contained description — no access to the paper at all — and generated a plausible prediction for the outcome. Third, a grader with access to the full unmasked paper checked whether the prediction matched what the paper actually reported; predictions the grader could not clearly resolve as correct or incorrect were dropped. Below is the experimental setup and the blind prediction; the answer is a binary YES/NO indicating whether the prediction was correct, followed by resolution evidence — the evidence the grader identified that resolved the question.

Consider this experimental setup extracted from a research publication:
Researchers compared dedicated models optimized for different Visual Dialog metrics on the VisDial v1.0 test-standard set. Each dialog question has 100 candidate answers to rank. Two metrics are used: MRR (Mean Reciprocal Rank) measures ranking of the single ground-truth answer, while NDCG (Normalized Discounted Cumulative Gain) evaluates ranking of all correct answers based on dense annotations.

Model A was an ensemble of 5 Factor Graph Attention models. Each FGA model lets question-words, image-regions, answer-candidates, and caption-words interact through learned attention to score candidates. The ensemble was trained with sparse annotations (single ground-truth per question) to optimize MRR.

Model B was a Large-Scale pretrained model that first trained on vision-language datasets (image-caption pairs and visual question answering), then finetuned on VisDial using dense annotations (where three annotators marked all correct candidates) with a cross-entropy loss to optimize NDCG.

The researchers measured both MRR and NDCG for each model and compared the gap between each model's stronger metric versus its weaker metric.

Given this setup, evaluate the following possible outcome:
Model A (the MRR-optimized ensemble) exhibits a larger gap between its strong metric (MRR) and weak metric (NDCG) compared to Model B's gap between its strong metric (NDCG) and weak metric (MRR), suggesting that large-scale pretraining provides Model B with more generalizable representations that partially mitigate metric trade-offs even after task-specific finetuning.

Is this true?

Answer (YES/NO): NO